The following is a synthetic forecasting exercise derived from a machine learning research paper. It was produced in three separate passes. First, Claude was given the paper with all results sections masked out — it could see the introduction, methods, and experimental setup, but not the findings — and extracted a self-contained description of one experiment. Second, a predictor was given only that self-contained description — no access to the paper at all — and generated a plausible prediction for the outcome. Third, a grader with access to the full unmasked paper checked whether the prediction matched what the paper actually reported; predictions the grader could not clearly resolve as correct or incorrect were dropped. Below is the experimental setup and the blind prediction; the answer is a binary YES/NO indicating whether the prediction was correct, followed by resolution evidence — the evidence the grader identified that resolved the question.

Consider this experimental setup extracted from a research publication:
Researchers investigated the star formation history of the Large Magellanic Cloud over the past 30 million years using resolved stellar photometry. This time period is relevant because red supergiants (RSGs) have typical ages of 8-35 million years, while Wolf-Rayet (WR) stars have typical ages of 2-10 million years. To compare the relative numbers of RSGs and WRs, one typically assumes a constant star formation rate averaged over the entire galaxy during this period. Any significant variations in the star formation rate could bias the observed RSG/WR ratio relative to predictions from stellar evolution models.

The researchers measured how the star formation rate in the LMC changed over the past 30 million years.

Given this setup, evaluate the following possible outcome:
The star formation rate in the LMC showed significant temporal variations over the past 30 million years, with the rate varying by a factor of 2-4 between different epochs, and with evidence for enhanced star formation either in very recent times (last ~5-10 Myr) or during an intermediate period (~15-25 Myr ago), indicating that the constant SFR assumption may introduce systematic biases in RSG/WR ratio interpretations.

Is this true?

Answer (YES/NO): NO